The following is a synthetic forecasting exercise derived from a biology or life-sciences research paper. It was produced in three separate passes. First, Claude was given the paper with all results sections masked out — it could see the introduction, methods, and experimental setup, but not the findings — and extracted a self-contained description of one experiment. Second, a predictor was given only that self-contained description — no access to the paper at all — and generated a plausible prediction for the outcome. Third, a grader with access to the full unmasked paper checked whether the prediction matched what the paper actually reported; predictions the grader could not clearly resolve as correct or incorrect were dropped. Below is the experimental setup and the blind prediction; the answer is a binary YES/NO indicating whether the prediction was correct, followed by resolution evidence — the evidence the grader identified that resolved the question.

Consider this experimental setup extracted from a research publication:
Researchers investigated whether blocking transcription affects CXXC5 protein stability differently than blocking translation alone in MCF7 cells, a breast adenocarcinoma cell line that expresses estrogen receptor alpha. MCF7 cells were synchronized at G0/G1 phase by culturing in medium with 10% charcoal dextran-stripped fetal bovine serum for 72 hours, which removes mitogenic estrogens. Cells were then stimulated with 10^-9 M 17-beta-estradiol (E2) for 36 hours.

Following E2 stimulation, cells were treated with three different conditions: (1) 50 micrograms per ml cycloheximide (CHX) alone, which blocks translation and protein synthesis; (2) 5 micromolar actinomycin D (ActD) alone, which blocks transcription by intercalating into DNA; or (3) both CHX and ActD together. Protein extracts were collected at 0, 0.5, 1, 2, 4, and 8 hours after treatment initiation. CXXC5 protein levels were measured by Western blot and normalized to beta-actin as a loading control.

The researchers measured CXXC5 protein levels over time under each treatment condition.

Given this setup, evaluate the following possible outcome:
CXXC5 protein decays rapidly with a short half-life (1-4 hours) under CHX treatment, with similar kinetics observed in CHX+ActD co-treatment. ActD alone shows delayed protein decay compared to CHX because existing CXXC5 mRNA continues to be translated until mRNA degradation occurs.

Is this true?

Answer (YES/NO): NO